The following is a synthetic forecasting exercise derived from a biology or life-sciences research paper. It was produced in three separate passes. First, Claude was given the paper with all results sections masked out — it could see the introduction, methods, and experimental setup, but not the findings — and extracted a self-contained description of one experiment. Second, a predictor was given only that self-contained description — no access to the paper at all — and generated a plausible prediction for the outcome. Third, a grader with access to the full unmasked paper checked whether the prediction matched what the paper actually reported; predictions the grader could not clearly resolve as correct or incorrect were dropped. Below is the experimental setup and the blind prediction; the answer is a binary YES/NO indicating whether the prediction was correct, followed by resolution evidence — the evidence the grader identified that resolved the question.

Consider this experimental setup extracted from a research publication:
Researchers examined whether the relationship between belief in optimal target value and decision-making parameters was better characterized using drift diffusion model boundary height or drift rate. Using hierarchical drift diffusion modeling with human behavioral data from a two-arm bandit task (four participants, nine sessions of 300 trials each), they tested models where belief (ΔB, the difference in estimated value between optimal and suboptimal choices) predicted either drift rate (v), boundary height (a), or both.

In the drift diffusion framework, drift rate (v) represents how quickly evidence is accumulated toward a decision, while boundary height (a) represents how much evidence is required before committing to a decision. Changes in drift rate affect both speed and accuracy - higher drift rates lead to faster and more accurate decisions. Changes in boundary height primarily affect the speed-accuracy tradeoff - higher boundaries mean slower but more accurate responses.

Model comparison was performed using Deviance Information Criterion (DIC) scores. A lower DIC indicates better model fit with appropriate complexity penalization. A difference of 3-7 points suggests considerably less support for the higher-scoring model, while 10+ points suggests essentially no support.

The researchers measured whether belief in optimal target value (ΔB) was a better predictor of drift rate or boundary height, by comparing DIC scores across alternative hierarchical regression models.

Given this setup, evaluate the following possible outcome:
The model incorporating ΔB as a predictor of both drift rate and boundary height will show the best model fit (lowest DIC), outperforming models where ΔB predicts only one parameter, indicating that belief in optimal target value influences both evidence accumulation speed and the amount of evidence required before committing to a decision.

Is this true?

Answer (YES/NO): NO